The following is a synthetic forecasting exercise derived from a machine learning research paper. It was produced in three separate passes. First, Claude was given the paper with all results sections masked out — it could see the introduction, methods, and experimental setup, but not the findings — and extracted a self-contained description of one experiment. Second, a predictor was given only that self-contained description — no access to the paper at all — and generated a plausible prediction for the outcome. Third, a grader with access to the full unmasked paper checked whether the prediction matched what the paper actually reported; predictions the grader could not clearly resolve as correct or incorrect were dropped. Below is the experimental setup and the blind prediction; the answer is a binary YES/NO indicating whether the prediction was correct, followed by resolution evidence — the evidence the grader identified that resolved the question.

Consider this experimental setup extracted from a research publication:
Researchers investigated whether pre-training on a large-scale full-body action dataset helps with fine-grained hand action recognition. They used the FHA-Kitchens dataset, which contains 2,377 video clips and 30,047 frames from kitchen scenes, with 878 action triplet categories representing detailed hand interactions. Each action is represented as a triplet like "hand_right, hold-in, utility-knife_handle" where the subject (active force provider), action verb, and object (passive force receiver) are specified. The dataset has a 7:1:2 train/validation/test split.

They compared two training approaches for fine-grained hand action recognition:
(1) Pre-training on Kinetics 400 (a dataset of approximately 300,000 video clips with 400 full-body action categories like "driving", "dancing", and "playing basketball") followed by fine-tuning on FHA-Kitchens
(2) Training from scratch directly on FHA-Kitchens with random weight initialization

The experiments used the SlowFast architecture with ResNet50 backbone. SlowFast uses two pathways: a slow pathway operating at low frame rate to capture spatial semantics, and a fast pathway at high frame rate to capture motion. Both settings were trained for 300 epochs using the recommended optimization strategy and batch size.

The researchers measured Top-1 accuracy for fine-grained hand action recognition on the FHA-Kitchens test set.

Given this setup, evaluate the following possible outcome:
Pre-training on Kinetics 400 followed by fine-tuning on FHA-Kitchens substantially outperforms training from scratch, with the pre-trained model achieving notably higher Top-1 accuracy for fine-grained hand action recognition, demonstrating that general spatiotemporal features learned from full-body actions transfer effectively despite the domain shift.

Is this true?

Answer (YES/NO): YES